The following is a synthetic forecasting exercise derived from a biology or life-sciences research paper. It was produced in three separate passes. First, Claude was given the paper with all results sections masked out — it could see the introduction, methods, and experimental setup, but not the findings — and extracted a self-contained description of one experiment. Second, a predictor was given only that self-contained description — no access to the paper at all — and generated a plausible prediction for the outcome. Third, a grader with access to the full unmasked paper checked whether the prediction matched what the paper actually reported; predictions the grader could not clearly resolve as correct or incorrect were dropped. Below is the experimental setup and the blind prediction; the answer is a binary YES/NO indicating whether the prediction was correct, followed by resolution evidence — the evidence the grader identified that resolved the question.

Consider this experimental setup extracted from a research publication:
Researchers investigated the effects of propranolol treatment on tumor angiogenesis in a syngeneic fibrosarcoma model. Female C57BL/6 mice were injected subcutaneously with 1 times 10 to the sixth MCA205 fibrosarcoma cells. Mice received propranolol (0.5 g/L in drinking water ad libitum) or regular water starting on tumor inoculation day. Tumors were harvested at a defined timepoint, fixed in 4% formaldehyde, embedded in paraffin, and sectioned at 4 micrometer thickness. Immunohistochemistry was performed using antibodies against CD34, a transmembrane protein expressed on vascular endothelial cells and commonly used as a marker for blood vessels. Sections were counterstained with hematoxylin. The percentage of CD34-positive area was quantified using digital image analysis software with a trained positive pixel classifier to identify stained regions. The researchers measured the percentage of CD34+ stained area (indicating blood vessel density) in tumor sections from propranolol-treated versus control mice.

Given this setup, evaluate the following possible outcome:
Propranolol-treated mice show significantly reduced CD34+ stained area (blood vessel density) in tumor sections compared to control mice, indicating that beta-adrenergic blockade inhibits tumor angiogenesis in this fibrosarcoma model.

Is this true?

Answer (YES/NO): YES